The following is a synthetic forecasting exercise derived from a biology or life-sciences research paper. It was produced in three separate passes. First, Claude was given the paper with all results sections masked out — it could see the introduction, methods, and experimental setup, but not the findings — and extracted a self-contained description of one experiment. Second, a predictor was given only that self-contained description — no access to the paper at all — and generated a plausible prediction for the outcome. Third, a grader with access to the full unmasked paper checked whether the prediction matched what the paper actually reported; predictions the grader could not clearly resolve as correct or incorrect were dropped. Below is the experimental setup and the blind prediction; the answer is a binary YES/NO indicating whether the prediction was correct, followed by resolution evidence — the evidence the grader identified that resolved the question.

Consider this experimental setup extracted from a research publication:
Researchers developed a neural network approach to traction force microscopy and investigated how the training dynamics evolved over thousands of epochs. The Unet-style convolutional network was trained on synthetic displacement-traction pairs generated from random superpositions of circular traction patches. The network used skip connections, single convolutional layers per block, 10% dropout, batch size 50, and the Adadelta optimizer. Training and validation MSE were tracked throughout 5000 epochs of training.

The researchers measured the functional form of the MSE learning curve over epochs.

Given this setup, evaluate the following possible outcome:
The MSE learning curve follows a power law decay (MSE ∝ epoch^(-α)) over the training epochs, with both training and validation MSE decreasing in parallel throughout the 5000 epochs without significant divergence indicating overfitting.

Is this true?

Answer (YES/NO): YES